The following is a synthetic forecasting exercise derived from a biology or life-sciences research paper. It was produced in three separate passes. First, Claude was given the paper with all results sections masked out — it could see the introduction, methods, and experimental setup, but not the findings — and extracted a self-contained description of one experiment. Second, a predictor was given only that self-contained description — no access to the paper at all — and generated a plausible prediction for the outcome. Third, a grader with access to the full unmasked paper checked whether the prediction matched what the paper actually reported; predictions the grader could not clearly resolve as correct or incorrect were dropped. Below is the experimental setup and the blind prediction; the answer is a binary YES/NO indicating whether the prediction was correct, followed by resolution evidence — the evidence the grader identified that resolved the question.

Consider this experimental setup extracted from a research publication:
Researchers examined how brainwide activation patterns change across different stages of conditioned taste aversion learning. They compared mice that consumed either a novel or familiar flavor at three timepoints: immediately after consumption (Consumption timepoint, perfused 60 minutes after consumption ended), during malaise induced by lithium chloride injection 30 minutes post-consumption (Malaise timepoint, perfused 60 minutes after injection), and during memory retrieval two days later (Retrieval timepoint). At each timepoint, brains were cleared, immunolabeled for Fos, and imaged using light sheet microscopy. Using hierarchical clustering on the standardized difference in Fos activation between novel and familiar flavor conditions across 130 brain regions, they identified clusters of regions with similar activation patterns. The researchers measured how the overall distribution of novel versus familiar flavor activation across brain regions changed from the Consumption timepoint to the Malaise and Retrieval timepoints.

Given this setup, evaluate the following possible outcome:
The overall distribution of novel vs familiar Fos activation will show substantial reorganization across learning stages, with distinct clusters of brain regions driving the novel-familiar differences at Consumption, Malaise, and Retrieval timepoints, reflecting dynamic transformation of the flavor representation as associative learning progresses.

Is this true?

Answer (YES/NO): NO